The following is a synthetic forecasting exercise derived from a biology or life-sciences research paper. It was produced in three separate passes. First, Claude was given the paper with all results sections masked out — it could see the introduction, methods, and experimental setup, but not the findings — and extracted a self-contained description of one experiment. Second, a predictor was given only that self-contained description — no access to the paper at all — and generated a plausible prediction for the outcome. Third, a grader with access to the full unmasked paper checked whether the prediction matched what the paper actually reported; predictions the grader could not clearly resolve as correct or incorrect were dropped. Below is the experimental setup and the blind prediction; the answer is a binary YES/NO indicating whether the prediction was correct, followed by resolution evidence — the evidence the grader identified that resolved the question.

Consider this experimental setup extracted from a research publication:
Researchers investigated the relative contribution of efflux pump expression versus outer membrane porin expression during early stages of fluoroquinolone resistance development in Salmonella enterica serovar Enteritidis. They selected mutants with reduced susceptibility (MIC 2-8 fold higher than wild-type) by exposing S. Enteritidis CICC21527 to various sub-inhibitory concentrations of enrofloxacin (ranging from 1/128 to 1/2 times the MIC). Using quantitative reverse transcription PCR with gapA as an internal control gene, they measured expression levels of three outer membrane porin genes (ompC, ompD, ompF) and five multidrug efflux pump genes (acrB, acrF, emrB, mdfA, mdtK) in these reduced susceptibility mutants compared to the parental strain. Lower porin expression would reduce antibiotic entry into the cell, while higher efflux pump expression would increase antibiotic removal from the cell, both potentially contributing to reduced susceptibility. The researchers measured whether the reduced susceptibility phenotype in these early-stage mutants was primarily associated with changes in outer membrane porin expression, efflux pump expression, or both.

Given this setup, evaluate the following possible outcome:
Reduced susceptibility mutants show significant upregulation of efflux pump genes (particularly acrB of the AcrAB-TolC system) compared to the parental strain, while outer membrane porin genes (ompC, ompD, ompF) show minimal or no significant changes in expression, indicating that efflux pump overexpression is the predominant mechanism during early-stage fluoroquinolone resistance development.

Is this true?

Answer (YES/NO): NO